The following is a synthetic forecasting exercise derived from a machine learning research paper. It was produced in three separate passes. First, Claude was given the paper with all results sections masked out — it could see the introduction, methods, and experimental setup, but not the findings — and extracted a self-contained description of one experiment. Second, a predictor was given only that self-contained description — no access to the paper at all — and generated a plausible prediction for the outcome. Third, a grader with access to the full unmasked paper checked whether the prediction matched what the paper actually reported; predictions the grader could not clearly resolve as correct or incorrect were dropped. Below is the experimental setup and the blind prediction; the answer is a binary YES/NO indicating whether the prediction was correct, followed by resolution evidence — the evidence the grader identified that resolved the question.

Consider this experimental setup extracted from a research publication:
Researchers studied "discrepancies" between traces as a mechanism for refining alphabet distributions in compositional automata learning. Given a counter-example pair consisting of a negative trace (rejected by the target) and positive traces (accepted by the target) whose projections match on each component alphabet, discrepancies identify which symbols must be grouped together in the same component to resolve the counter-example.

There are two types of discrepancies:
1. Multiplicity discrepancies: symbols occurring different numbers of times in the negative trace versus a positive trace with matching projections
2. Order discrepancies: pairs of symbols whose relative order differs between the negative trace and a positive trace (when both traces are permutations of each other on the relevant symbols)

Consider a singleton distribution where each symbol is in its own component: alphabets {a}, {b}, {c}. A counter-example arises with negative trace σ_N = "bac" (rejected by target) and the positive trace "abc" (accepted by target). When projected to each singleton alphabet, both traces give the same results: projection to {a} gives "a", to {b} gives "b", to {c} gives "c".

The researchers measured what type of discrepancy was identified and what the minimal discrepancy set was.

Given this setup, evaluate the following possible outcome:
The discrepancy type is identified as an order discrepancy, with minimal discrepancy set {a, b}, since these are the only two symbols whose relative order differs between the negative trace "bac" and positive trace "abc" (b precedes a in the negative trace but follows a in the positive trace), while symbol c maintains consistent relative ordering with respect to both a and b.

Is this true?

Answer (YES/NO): YES